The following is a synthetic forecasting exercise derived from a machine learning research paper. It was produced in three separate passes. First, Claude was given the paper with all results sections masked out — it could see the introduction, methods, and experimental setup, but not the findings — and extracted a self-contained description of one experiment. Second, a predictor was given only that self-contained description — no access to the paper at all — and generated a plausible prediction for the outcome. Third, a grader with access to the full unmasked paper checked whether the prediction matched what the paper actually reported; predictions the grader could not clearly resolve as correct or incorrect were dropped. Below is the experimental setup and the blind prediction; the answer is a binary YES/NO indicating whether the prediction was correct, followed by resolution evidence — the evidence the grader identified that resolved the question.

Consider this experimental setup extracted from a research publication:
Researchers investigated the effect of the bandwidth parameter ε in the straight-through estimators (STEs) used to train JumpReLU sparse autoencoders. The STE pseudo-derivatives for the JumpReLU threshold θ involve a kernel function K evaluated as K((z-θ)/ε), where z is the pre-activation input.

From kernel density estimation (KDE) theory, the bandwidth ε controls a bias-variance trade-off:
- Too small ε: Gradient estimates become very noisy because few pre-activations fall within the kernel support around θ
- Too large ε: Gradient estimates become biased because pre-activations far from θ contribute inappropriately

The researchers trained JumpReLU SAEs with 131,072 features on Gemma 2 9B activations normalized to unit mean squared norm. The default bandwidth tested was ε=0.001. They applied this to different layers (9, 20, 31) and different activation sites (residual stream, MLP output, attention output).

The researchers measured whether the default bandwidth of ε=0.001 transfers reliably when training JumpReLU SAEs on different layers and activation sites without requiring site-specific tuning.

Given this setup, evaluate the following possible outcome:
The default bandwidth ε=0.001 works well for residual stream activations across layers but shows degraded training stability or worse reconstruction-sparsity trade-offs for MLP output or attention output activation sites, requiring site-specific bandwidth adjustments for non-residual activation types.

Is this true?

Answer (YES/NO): NO